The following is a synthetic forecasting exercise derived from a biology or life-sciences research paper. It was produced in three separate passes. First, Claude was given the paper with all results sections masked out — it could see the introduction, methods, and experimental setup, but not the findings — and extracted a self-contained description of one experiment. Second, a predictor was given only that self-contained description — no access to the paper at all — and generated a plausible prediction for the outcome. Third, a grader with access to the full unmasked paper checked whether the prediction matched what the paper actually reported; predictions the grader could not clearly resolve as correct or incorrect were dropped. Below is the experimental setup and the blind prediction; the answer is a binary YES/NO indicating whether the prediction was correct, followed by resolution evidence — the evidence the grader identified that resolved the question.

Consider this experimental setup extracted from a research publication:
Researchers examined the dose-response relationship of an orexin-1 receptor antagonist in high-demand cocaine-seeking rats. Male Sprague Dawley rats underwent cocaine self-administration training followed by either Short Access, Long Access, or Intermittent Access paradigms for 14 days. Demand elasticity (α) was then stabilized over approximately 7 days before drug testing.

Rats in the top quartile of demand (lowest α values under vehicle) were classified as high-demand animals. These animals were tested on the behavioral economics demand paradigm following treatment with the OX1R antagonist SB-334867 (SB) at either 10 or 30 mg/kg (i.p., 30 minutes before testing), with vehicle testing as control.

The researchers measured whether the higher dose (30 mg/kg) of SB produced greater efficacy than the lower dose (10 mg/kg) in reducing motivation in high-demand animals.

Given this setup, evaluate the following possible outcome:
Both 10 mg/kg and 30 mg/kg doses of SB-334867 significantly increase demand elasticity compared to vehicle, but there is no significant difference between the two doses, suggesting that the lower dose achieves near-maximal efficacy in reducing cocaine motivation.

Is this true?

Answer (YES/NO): YES